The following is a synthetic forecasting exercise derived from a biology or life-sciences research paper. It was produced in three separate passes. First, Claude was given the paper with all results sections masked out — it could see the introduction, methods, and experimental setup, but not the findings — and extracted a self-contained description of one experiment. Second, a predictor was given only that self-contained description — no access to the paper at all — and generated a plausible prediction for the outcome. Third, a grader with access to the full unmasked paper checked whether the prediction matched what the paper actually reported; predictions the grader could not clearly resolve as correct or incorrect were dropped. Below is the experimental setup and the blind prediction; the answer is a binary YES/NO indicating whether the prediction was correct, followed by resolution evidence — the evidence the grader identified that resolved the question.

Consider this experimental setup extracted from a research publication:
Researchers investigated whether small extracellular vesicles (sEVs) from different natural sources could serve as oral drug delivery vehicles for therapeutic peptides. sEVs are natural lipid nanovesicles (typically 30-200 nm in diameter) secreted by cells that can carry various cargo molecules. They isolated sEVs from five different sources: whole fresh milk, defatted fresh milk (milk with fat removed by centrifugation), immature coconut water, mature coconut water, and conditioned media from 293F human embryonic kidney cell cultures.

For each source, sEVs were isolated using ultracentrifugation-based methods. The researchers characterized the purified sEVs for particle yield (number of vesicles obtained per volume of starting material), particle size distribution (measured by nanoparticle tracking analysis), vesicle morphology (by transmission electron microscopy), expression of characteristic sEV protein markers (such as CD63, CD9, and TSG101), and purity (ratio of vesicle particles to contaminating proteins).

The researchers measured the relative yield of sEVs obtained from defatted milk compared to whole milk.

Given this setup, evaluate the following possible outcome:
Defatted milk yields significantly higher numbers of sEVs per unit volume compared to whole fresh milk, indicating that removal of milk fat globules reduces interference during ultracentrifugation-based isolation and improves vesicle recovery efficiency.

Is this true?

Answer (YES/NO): NO